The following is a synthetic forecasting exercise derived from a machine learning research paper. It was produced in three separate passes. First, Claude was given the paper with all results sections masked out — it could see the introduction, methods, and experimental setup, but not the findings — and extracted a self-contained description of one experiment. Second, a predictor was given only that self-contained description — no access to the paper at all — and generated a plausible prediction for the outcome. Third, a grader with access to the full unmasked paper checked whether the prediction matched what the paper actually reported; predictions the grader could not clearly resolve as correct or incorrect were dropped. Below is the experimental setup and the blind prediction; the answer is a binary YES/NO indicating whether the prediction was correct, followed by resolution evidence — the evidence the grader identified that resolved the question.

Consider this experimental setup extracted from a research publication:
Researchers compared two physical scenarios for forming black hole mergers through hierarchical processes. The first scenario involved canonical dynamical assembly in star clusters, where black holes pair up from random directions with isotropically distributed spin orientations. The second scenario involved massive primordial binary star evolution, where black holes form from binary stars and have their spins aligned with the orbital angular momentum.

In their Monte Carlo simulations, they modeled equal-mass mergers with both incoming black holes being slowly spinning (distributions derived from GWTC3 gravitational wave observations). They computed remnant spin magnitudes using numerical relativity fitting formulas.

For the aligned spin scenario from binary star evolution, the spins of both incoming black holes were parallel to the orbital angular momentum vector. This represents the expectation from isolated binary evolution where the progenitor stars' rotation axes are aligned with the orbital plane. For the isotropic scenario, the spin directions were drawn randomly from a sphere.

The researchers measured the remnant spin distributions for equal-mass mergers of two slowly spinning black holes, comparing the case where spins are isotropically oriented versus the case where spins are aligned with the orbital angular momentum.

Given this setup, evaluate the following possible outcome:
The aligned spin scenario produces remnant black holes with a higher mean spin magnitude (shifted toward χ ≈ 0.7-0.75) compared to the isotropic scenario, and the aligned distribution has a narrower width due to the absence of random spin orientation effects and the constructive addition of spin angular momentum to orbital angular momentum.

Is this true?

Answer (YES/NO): YES